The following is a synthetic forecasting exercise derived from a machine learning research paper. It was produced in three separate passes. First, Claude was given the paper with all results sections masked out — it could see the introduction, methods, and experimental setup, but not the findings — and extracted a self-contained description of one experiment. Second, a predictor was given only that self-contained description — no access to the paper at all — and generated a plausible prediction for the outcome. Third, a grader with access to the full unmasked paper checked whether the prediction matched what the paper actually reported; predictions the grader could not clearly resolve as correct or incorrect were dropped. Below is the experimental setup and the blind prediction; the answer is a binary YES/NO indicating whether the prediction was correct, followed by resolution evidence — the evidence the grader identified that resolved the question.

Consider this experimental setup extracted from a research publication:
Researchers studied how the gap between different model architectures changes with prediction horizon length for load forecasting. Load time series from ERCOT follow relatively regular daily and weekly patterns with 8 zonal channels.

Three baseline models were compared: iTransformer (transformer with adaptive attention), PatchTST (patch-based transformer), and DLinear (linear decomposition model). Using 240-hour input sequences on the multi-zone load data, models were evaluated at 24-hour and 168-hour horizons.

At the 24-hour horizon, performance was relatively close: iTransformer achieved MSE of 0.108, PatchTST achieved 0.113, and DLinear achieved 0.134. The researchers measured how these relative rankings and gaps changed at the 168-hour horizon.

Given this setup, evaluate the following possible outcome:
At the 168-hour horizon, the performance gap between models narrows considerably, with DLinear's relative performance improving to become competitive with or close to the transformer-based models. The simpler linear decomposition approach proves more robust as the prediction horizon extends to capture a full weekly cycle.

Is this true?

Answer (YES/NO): NO